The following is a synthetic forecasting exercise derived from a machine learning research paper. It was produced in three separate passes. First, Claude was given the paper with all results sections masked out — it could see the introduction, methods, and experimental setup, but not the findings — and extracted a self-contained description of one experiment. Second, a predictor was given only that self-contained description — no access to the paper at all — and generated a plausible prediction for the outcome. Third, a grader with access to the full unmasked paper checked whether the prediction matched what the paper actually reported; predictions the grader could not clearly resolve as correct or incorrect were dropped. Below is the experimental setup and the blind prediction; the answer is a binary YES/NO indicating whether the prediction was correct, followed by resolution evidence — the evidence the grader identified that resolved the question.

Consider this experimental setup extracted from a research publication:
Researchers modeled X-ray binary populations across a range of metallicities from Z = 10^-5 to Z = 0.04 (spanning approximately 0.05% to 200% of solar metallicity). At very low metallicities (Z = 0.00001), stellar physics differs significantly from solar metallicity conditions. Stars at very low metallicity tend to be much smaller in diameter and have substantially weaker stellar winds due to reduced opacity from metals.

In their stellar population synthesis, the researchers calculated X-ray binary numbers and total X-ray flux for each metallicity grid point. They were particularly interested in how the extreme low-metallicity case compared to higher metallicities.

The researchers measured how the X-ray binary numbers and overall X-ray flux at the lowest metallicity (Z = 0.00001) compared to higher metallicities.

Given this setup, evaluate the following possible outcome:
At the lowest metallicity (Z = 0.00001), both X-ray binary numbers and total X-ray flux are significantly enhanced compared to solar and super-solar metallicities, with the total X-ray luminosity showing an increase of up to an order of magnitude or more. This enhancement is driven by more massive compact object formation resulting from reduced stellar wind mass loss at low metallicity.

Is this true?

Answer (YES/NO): NO